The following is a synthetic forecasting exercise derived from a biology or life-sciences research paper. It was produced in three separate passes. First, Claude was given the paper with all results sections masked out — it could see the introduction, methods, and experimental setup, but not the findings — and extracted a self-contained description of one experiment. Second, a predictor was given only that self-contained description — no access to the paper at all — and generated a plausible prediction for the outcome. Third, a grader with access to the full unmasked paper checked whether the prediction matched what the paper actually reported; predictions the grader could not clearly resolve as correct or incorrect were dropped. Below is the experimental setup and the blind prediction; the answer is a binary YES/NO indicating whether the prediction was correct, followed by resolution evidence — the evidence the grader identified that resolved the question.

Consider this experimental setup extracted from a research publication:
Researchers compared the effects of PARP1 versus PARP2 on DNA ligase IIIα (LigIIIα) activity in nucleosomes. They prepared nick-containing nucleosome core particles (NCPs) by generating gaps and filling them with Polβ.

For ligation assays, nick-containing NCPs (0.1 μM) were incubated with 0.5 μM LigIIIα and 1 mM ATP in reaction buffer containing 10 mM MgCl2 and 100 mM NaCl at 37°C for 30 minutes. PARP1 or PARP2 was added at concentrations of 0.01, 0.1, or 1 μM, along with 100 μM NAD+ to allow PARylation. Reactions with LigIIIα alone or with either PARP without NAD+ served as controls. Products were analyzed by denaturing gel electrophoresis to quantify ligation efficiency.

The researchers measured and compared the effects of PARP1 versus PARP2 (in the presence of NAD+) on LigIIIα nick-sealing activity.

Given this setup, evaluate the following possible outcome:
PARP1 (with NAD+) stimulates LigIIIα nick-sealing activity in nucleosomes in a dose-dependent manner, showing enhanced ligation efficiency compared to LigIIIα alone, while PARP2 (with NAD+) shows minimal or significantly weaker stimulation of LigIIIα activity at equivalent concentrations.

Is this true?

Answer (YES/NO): NO